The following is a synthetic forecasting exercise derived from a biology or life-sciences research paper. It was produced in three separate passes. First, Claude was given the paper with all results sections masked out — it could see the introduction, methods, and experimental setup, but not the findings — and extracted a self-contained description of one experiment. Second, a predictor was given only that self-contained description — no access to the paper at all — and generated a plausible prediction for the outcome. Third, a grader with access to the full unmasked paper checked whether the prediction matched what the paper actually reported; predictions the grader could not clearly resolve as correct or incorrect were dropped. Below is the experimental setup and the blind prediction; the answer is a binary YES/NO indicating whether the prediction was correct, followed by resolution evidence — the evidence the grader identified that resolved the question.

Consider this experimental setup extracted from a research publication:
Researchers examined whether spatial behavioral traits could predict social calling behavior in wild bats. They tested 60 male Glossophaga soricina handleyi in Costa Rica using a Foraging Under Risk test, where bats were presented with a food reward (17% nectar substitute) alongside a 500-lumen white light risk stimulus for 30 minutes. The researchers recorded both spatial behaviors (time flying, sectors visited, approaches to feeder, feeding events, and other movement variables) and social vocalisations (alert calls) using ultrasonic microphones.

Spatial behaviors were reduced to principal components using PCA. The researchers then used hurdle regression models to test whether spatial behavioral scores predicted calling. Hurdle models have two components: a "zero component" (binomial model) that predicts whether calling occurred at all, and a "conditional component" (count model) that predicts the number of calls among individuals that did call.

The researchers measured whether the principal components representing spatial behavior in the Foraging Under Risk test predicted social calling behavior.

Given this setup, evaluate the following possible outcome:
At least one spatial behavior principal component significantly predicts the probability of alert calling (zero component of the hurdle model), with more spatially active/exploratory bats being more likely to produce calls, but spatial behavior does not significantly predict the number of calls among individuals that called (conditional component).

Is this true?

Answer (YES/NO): YES